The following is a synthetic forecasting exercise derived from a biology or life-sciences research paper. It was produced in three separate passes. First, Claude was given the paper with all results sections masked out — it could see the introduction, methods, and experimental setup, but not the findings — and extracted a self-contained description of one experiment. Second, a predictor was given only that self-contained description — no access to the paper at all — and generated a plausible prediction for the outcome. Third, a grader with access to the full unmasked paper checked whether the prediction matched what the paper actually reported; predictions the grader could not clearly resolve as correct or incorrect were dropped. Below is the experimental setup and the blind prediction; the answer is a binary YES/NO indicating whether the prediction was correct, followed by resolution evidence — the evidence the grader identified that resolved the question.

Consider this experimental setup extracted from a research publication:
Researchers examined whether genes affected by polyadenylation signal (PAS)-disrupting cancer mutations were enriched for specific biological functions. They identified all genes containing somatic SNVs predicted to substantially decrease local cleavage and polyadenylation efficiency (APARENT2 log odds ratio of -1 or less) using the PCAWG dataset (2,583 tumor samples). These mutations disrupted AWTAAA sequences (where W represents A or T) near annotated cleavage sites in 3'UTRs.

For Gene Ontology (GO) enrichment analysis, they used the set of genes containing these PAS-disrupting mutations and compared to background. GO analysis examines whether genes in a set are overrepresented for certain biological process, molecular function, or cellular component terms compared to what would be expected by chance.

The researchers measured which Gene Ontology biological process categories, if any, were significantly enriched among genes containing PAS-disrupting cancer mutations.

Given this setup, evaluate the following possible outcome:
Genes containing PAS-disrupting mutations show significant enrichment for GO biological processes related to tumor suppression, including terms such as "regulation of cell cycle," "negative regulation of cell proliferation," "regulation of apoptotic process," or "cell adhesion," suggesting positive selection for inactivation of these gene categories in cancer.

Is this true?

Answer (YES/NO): YES